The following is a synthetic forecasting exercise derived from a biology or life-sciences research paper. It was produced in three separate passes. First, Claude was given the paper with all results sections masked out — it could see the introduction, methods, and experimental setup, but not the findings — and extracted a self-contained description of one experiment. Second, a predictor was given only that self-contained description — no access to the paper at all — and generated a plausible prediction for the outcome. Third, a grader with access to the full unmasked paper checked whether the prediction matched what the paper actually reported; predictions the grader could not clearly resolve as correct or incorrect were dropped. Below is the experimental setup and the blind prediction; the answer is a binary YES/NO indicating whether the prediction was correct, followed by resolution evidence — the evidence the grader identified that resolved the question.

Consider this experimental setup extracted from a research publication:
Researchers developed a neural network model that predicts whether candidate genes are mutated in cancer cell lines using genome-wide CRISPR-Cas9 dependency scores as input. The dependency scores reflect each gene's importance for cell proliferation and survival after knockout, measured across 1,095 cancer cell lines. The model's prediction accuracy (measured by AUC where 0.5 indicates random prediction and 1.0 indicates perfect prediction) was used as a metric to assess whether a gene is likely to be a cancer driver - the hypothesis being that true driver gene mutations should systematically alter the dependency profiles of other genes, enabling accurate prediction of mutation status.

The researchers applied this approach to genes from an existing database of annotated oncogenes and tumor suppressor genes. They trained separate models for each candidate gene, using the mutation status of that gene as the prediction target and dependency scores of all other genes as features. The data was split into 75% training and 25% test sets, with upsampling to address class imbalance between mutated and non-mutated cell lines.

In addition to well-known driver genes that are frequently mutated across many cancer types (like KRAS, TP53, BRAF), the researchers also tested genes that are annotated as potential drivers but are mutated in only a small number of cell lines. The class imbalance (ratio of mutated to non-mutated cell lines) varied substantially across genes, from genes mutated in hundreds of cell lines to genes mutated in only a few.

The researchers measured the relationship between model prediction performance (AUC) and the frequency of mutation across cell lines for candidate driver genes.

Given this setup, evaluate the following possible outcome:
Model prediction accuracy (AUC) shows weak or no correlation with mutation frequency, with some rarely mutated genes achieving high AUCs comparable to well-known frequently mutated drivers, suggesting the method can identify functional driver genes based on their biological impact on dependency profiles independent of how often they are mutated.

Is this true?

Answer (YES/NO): YES